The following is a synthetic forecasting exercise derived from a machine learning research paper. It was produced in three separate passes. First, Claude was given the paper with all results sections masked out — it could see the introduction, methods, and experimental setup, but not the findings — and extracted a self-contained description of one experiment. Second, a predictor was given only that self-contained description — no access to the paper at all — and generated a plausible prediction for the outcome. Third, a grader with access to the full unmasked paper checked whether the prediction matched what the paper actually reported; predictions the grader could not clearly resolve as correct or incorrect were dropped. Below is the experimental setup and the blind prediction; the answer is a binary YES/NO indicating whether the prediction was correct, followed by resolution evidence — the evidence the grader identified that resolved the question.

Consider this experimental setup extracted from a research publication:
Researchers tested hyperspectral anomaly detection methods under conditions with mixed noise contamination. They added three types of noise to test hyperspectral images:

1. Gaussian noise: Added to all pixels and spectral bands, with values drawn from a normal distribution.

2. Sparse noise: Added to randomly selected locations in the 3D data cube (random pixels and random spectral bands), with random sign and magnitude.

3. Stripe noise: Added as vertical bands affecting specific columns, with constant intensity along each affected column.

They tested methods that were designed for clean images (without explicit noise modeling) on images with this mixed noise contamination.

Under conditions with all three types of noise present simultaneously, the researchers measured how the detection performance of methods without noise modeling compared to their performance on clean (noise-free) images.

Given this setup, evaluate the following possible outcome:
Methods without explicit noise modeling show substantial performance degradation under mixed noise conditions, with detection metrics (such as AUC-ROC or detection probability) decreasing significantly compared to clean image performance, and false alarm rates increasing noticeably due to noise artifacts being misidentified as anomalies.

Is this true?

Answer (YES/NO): NO